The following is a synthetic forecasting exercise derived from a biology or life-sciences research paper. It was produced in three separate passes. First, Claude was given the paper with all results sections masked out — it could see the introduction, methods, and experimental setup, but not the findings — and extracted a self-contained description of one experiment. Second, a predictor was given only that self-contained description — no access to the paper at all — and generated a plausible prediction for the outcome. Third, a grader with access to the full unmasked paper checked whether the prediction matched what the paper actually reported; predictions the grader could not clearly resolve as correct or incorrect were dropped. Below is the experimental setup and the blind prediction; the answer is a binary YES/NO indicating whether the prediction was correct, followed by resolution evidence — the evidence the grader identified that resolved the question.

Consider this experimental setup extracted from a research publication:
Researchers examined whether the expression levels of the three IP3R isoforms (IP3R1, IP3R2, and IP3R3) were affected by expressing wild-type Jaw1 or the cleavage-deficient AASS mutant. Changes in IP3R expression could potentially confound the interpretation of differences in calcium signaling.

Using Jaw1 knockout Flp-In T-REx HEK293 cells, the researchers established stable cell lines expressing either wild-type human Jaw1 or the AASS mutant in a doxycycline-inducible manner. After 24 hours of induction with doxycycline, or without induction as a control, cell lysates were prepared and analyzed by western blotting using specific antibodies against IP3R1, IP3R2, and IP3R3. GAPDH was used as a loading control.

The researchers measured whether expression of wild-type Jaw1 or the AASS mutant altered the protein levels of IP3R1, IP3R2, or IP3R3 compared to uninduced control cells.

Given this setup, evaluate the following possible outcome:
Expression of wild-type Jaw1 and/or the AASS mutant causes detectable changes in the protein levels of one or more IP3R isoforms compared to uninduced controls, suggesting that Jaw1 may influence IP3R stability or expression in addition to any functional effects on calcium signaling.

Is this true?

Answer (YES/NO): NO